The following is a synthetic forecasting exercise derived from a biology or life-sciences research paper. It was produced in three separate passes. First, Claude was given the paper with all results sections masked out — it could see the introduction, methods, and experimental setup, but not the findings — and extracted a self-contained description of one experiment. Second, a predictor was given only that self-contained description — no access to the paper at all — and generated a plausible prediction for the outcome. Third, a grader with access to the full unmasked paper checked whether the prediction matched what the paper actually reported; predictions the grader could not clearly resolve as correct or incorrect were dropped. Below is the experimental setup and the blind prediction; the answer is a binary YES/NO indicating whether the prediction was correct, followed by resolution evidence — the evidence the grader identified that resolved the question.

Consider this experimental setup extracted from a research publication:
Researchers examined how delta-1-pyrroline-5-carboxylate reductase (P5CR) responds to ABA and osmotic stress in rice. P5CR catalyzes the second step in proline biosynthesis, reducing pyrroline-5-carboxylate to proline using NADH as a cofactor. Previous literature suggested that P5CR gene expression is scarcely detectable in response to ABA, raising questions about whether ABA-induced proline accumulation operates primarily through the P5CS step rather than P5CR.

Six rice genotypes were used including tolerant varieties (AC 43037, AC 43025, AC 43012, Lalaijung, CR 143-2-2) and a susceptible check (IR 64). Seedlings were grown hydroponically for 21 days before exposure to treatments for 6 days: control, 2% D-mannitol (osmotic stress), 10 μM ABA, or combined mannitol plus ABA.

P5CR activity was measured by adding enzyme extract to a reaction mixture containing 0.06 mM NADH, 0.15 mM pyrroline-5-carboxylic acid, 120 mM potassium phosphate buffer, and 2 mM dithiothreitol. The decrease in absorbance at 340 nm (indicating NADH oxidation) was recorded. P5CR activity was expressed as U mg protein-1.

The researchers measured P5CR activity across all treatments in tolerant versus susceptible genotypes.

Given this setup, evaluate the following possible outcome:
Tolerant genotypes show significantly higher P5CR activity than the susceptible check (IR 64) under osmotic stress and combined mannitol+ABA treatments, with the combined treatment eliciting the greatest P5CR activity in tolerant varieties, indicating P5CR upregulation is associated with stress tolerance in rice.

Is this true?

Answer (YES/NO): NO